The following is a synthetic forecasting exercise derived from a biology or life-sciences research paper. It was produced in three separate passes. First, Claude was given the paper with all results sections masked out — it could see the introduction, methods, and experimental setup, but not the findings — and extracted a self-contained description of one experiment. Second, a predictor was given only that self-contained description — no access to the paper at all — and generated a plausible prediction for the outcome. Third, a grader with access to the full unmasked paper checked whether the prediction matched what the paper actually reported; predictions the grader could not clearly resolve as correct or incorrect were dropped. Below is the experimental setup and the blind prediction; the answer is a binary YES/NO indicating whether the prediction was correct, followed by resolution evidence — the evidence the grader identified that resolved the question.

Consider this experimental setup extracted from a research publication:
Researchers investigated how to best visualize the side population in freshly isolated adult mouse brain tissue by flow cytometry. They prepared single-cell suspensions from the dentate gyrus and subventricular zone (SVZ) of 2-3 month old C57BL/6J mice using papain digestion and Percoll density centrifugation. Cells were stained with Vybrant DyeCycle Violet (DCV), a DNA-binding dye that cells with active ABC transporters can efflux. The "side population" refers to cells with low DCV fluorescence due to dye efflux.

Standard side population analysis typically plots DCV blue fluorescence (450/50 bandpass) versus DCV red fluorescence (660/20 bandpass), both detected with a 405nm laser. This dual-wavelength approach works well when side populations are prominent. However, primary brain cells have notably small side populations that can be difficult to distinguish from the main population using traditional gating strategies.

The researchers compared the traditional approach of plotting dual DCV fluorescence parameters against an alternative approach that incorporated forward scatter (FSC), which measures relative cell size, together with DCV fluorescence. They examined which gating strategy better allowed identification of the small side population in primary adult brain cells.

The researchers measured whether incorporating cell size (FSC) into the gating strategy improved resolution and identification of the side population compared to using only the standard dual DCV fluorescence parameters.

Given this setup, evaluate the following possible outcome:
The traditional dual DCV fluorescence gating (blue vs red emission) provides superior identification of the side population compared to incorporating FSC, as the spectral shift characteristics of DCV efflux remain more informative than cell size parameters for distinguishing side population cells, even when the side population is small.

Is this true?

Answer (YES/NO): NO